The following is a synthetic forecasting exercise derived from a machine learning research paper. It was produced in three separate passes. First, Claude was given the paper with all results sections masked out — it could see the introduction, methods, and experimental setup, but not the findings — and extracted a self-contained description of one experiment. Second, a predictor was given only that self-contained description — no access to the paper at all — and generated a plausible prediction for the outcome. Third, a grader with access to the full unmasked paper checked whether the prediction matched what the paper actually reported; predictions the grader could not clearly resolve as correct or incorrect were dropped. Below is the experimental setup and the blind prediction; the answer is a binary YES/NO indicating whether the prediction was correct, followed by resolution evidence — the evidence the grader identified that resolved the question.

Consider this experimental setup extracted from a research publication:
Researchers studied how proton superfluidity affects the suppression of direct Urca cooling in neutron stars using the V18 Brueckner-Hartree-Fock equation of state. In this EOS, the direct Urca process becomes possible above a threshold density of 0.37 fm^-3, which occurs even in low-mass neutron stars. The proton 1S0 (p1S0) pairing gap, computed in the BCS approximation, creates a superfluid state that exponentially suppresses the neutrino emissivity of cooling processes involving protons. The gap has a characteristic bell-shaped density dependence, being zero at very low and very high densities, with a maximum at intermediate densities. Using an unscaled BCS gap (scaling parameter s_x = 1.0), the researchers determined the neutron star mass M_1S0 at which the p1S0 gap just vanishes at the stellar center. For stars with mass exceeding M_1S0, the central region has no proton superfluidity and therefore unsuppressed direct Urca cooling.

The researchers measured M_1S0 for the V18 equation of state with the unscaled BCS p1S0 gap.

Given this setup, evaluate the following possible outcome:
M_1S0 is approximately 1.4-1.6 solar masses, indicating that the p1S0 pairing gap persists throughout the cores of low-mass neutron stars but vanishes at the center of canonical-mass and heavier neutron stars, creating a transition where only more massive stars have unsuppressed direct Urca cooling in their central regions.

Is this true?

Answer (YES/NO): NO